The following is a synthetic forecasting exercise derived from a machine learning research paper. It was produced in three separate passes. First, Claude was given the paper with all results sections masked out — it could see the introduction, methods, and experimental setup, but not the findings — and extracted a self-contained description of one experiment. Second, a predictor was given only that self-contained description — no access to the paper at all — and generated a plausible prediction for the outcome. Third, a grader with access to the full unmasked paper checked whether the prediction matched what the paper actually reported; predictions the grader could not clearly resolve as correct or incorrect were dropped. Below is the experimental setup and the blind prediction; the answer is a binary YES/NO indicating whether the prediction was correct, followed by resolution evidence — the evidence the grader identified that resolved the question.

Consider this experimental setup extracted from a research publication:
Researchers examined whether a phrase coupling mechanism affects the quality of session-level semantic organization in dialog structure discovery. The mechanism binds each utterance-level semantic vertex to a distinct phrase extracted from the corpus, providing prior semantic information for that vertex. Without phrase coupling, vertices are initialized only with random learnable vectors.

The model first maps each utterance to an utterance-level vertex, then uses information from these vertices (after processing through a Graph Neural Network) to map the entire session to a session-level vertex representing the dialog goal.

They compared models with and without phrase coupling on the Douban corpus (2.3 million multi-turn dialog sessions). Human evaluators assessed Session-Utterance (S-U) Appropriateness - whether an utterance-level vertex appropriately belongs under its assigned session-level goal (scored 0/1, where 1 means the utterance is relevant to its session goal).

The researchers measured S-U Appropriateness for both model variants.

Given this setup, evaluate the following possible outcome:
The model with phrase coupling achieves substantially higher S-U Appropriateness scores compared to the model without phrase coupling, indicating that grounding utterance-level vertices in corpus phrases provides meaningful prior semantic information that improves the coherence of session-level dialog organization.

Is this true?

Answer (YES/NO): YES